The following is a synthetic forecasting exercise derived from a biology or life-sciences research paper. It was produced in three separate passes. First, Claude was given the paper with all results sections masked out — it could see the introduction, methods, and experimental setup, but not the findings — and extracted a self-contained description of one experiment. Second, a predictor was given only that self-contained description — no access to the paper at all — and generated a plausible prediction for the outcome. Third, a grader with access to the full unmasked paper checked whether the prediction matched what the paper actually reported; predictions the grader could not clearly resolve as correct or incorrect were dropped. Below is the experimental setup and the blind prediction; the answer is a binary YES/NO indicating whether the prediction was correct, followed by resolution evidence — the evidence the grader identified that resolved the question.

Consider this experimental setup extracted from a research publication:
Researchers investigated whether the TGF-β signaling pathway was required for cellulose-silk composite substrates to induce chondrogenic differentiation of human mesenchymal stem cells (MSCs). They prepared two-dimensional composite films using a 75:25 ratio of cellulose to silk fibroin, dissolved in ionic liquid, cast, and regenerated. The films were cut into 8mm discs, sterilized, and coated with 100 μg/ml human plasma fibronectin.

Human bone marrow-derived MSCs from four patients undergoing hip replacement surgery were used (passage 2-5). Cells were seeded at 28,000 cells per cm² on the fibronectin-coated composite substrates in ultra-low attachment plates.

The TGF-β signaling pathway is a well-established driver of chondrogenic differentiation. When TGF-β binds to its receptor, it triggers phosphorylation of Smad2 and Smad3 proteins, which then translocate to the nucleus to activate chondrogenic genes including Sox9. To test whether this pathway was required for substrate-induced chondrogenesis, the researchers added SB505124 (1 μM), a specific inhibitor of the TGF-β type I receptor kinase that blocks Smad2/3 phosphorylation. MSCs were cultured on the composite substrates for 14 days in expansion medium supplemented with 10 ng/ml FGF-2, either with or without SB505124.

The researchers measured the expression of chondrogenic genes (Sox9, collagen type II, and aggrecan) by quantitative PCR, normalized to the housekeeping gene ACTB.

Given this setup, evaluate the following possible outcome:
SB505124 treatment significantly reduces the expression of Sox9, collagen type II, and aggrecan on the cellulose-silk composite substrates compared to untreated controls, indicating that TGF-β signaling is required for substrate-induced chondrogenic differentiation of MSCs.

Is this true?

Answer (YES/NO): NO